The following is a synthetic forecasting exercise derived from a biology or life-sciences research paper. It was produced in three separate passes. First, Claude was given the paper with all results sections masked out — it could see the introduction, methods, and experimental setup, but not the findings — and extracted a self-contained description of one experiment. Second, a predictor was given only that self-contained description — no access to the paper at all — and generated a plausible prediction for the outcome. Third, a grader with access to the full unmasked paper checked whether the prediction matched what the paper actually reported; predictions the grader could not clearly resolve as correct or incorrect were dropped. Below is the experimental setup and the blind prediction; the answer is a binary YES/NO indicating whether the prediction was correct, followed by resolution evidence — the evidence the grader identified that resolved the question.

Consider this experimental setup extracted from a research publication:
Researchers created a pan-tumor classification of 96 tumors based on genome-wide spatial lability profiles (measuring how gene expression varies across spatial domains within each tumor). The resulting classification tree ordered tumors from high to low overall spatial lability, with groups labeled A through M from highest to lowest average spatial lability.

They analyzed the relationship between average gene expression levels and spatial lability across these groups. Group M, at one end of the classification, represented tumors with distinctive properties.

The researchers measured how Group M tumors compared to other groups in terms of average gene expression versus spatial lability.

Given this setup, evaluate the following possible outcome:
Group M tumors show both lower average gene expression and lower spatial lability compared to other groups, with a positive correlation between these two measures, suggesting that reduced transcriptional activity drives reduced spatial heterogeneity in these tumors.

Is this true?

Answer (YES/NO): NO